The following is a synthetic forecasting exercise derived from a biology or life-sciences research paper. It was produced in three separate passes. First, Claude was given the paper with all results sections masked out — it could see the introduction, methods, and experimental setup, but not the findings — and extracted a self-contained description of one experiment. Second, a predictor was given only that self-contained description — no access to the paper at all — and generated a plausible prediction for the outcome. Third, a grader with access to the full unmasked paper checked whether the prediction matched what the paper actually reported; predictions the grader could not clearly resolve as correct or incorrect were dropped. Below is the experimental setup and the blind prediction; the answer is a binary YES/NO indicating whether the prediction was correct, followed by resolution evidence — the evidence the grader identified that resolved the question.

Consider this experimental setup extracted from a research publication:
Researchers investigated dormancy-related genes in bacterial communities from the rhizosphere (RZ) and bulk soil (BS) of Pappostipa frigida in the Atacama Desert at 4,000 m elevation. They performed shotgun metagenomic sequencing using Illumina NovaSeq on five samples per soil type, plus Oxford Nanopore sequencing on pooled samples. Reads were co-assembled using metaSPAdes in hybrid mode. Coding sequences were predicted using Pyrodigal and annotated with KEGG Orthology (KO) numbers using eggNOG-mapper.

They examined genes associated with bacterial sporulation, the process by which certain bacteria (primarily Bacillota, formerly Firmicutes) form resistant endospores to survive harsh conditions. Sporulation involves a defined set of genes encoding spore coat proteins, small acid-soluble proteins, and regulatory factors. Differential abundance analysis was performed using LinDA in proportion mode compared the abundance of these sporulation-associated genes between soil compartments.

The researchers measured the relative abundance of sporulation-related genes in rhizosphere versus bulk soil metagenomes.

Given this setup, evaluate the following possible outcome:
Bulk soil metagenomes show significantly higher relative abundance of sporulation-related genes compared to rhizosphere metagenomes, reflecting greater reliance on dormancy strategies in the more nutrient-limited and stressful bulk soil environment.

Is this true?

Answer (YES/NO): YES